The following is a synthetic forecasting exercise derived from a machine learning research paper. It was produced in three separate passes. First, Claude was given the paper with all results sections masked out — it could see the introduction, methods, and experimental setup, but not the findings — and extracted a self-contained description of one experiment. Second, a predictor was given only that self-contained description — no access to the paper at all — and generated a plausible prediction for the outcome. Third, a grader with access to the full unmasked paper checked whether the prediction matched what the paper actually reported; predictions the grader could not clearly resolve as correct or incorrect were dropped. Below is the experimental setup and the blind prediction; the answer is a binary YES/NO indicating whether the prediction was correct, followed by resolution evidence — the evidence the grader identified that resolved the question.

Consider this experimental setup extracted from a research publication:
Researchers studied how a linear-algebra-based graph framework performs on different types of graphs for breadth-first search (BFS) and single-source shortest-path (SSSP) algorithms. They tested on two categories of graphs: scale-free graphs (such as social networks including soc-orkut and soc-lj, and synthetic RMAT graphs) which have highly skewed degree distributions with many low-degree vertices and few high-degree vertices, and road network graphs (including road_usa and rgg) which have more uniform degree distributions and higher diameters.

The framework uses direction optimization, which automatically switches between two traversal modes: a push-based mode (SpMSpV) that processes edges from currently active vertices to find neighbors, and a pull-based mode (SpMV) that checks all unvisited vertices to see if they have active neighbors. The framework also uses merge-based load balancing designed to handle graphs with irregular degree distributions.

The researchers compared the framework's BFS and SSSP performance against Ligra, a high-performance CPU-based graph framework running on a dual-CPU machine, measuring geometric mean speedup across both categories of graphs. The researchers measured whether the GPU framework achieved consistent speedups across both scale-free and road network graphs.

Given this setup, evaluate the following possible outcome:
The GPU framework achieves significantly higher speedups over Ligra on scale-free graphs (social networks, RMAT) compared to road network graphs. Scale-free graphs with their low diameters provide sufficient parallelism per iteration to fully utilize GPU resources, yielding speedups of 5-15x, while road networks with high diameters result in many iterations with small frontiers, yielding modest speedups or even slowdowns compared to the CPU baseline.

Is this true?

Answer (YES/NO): NO